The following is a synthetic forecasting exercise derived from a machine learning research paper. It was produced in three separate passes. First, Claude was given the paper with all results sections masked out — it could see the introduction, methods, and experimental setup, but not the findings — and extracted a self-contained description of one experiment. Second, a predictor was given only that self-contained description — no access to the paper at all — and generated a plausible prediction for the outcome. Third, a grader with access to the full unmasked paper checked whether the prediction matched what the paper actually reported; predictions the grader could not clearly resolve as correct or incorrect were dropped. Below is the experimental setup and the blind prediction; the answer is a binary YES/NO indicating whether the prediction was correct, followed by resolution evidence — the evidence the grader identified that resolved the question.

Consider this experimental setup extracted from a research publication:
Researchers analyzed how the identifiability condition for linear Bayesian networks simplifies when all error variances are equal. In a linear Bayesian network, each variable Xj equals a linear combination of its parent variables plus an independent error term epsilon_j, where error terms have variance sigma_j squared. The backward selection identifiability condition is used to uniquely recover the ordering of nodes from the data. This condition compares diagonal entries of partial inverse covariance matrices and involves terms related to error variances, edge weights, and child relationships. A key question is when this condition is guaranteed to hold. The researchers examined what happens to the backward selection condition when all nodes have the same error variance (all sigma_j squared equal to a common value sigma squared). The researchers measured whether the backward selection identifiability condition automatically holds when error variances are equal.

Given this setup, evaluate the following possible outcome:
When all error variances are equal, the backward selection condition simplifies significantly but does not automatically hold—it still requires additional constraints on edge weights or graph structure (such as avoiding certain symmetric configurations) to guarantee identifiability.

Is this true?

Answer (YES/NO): NO